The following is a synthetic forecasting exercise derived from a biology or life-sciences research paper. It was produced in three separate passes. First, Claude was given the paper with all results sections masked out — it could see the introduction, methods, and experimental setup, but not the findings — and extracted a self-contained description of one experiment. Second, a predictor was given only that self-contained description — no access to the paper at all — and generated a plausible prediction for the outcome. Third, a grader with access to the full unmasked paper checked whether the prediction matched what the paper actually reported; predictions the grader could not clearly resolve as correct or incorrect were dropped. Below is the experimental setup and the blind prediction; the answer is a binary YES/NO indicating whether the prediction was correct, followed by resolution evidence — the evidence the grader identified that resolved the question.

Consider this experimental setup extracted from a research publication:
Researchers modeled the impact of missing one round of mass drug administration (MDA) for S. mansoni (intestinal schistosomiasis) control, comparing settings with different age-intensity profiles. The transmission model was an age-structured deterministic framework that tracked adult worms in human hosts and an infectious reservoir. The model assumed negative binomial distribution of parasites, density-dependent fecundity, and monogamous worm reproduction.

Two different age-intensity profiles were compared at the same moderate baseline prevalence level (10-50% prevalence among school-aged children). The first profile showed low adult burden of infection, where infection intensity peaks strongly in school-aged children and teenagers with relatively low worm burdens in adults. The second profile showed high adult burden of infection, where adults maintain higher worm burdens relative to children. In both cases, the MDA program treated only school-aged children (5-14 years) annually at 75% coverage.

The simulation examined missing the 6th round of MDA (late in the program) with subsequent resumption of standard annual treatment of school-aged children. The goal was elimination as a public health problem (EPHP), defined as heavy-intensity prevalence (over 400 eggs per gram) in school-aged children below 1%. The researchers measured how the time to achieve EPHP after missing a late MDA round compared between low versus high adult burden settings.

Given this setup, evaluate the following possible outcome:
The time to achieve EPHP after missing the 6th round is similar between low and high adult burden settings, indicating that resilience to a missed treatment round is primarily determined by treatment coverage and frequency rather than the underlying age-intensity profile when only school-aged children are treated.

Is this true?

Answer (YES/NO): YES